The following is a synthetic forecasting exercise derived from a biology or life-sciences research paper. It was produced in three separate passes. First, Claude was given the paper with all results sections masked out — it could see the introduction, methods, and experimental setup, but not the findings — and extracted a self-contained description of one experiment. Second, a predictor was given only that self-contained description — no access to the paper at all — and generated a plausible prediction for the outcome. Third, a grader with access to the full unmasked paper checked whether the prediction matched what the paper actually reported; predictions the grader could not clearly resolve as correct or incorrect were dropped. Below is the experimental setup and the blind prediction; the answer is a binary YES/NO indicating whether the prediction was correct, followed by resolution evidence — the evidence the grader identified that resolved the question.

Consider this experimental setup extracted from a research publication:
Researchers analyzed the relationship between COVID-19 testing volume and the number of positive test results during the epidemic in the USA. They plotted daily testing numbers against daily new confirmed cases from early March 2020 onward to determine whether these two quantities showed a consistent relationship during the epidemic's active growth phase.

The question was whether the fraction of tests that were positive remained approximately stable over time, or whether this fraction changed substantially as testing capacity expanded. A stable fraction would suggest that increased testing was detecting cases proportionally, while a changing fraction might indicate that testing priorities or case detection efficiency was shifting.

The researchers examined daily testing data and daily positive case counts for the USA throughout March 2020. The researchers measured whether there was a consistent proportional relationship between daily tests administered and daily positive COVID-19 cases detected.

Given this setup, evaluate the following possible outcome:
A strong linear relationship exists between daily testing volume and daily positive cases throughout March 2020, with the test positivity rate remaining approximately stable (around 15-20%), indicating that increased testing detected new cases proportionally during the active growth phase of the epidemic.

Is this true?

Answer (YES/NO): NO